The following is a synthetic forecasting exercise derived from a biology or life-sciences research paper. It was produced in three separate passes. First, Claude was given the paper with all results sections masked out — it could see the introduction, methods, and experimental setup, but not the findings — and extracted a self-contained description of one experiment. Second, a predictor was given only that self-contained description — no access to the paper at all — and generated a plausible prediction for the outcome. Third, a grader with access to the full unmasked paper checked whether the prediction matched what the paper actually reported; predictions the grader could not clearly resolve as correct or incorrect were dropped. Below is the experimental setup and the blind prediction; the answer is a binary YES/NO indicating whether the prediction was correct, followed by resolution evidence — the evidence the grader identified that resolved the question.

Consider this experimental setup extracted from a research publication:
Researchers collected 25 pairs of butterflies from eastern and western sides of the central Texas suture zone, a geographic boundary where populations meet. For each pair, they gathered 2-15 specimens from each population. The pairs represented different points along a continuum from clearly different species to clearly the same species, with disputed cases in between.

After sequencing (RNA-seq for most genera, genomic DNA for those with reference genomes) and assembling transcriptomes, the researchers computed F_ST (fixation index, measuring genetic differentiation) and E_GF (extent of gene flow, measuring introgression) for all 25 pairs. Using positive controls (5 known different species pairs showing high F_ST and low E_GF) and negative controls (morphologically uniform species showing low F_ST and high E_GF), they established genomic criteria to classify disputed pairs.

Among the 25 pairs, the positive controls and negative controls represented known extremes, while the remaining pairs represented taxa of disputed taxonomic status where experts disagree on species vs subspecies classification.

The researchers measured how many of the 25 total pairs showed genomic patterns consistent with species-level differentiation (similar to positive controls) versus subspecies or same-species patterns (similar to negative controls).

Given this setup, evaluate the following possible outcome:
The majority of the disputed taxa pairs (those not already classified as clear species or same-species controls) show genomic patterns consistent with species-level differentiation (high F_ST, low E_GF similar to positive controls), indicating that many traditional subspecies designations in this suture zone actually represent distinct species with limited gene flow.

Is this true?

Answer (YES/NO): YES